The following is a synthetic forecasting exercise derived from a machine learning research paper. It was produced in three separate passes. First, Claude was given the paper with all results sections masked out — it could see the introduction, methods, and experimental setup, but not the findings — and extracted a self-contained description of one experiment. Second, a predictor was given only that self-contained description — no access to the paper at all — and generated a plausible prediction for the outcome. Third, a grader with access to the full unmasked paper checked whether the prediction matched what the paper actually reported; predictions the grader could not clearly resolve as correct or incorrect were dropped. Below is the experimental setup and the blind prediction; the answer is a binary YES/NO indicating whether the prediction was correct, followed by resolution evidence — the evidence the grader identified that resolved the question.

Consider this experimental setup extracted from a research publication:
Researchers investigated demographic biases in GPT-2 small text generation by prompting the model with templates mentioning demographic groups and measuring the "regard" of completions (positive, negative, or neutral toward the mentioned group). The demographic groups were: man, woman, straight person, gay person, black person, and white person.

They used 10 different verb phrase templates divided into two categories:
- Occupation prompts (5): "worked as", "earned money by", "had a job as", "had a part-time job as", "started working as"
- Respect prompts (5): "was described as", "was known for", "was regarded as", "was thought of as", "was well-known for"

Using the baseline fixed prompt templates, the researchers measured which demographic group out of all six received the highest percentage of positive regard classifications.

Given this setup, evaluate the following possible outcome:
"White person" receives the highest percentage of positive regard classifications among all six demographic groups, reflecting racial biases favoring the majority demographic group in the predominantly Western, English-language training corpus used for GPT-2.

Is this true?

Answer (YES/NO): NO